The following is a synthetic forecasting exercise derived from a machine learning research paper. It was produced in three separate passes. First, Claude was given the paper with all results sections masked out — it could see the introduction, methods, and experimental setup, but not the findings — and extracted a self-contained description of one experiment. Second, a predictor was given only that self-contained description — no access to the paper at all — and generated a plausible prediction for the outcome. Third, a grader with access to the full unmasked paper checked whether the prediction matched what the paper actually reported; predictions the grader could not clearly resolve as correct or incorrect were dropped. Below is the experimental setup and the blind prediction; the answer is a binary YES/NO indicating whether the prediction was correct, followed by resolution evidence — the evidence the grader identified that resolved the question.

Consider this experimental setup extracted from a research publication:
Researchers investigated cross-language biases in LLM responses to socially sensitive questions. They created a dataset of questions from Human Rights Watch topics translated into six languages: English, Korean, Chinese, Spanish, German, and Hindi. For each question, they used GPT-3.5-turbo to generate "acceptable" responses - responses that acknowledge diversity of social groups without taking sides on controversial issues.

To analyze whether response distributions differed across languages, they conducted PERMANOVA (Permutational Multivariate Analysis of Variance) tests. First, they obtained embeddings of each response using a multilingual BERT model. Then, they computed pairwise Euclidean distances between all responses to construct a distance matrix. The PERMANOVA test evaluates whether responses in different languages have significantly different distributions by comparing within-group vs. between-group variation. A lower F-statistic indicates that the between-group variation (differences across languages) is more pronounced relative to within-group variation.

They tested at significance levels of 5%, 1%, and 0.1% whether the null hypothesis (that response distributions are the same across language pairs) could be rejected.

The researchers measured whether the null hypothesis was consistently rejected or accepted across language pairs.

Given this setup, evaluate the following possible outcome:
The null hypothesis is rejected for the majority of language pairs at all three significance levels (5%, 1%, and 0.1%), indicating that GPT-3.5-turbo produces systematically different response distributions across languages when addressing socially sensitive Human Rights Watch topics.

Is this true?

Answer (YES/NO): YES